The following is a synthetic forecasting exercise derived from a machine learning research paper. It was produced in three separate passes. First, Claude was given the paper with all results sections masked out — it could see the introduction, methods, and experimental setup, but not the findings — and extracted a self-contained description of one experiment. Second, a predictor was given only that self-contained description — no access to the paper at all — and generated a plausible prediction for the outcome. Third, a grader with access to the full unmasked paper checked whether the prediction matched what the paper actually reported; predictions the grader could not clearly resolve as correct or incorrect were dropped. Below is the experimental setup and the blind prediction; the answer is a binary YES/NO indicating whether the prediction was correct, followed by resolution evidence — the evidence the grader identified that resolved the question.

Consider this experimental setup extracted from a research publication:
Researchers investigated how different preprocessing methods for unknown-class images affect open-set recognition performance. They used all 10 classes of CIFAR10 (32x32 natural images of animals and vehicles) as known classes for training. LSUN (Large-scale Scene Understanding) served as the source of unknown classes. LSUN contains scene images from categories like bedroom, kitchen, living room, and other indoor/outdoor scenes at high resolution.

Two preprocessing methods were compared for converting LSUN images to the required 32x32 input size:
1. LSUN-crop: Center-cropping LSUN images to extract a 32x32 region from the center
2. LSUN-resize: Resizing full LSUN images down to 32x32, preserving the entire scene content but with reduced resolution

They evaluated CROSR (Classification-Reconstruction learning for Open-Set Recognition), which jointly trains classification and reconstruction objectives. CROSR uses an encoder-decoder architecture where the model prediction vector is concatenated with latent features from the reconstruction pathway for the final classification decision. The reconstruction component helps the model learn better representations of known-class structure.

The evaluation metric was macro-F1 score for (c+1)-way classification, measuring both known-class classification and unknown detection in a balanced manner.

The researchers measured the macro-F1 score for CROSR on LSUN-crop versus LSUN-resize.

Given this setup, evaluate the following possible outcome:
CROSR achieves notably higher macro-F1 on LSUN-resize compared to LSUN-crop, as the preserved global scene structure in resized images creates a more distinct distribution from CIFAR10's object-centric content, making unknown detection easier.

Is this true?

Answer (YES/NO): YES